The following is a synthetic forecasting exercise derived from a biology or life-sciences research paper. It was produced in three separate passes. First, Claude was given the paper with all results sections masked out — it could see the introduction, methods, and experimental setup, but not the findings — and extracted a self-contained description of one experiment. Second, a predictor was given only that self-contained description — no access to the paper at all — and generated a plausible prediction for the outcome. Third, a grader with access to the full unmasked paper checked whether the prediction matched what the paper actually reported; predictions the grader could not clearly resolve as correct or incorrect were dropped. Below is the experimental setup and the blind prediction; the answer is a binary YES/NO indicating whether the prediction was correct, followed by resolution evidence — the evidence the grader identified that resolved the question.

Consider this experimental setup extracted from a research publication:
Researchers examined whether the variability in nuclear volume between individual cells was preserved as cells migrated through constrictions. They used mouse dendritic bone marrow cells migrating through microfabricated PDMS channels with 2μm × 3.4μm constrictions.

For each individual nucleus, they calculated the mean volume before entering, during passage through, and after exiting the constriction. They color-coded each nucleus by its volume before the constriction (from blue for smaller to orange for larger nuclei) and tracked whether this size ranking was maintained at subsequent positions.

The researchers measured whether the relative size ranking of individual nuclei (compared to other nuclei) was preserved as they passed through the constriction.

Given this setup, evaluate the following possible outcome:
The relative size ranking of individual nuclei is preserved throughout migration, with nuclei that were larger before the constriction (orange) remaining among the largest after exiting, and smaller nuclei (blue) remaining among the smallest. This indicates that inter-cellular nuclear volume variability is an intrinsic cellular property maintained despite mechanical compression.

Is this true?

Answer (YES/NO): YES